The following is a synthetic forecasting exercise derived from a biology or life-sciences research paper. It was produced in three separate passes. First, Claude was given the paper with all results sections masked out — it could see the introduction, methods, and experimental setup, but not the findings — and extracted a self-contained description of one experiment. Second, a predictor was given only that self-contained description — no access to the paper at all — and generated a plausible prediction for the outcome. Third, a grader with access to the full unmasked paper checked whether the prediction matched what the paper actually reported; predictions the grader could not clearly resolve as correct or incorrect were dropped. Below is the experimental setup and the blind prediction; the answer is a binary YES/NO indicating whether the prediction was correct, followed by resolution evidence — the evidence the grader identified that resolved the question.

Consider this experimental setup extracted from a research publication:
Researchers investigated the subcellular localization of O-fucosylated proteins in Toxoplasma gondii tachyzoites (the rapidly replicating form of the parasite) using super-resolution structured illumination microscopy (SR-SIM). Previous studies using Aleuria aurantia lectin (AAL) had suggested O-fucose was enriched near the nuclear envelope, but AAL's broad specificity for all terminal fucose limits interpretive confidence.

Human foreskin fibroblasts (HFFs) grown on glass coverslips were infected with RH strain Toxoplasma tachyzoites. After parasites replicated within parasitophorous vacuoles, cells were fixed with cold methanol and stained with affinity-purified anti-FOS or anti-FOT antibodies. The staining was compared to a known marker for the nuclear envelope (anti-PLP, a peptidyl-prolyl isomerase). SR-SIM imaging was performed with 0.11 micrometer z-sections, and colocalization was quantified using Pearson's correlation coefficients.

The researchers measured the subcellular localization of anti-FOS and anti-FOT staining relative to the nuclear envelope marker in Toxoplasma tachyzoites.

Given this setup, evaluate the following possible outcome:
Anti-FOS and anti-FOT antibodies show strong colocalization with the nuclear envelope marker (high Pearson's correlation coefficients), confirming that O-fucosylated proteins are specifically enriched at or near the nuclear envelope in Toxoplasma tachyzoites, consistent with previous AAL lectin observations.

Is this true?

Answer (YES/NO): NO